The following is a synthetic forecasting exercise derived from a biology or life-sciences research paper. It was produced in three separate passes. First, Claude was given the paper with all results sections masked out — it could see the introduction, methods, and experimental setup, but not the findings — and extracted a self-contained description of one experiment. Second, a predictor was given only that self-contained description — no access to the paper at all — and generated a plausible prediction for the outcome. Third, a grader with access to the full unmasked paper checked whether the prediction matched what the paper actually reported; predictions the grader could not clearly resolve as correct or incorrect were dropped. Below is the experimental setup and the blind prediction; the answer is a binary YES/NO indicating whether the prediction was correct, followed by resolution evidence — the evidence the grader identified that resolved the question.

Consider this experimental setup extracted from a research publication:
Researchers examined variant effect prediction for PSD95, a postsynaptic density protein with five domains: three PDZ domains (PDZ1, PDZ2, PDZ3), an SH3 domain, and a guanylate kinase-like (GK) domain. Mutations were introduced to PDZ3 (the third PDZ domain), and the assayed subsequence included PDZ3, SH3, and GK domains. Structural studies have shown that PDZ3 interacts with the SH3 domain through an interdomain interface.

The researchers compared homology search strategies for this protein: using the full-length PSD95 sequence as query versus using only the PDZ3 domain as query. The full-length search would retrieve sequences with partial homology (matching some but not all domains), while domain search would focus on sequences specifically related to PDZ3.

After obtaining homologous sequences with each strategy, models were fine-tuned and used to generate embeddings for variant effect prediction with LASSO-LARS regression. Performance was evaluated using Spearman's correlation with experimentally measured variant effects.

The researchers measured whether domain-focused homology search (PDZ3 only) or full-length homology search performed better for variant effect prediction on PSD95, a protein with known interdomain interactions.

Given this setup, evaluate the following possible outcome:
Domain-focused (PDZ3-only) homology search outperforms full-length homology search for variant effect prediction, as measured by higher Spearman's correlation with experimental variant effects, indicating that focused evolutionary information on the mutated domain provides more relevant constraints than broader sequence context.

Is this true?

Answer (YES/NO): NO